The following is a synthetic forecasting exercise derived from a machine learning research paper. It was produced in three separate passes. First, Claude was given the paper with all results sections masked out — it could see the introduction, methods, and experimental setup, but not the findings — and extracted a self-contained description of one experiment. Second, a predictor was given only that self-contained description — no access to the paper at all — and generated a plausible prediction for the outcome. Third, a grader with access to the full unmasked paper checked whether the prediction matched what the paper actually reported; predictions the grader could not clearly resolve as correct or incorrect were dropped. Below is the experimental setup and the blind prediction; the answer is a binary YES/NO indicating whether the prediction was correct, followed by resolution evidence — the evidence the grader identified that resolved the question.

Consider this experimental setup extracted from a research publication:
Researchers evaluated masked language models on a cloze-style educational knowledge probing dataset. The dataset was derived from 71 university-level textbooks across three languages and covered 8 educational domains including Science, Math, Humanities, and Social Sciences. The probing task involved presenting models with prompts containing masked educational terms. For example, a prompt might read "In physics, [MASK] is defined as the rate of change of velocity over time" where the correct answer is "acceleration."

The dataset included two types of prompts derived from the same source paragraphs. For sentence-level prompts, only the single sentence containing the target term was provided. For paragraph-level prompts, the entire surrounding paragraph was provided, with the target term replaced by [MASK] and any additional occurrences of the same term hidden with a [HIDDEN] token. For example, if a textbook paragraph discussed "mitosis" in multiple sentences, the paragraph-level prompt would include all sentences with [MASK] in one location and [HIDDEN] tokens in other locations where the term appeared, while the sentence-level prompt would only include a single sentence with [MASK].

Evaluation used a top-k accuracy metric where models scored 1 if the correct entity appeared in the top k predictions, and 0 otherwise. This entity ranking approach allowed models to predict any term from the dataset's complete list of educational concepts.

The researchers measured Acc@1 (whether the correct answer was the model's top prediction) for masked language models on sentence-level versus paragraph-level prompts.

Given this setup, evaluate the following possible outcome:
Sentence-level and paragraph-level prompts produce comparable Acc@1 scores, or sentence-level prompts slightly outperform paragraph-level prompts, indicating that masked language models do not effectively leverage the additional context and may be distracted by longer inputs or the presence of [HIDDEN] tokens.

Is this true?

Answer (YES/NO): NO